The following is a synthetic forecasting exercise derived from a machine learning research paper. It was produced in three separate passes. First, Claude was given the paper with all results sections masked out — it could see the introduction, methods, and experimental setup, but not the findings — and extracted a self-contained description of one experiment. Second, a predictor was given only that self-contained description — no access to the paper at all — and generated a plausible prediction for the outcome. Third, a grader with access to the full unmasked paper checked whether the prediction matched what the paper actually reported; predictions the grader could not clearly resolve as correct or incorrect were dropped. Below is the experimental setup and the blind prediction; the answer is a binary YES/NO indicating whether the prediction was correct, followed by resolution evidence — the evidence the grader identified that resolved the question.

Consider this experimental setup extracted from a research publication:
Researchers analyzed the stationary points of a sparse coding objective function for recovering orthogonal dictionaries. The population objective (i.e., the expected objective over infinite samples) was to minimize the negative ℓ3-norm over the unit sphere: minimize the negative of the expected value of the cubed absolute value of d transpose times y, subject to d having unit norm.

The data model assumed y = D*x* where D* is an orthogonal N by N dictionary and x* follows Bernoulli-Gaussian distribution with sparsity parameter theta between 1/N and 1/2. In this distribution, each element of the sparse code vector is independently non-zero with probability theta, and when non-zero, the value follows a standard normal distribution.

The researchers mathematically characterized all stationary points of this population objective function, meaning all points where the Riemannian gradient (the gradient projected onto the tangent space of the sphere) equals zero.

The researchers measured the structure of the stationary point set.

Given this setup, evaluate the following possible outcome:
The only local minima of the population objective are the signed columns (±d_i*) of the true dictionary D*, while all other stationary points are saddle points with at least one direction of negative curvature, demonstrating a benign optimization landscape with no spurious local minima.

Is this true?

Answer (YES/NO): NO